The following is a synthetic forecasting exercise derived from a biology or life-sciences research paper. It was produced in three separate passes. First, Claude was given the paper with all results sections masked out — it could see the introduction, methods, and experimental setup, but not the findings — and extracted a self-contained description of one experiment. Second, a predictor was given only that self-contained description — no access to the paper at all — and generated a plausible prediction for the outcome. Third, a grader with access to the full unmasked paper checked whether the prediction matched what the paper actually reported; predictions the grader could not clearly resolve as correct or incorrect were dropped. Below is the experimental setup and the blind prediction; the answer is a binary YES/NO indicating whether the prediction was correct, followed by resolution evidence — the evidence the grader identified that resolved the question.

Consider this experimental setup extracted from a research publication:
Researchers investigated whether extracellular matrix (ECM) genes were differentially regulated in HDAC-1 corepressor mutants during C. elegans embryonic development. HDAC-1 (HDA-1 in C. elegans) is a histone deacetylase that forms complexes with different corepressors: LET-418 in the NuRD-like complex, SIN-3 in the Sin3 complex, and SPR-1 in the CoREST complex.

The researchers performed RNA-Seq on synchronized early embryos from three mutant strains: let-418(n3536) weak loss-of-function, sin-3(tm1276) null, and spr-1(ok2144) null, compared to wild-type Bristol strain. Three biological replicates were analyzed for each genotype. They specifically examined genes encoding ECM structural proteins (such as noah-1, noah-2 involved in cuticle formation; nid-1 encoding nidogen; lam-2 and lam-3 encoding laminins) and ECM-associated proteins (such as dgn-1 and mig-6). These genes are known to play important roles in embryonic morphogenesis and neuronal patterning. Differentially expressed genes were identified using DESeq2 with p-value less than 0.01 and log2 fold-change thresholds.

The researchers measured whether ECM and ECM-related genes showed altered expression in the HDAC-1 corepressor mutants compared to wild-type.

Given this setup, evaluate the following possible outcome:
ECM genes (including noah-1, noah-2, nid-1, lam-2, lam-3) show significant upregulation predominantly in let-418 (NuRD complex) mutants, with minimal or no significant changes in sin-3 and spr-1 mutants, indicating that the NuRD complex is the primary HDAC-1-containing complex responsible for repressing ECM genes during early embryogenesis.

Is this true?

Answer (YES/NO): NO